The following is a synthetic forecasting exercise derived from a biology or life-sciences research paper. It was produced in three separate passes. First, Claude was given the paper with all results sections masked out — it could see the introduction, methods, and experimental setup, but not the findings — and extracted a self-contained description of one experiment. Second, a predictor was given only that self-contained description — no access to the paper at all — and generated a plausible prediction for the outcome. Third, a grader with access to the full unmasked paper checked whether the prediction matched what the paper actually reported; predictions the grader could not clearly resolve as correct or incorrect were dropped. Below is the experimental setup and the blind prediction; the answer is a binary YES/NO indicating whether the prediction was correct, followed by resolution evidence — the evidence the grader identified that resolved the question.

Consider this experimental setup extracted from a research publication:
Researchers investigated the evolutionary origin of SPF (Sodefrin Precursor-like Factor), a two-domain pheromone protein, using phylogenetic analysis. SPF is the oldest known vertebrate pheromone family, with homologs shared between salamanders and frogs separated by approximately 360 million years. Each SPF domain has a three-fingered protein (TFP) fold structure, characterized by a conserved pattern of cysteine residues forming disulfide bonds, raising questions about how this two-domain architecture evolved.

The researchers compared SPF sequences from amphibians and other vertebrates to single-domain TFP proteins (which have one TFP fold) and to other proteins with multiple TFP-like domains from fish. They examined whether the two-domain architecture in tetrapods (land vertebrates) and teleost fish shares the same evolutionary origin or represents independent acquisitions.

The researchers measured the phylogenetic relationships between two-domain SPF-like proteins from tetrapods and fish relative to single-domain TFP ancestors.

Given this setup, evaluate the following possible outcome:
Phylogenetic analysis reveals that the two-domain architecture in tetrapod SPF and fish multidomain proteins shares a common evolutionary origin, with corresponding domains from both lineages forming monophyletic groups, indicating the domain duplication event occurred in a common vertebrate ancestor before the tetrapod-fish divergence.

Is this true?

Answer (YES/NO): NO